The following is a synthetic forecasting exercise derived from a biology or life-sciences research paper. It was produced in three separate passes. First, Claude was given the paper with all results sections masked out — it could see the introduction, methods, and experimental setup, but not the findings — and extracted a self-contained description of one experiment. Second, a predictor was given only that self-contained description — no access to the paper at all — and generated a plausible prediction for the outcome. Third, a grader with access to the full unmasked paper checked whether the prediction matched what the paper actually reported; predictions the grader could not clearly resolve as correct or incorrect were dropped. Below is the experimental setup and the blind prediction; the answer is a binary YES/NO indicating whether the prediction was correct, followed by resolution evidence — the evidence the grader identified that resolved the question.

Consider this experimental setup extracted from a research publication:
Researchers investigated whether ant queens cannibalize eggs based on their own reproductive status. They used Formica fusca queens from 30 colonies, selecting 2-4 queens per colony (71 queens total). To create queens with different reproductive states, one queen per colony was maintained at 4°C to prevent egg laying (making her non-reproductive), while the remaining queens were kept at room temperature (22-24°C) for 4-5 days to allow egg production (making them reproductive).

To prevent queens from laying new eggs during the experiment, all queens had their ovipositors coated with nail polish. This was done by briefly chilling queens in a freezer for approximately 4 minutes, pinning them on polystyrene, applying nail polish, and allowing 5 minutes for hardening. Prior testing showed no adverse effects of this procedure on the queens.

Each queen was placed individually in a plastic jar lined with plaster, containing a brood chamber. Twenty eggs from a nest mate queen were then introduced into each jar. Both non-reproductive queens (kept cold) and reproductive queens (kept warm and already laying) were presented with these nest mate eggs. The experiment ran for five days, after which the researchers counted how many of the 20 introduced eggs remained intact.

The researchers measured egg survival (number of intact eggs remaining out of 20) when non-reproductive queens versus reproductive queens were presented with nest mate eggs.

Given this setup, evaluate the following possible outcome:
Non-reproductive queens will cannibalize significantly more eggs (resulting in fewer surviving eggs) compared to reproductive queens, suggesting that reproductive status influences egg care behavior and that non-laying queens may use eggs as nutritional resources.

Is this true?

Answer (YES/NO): YES